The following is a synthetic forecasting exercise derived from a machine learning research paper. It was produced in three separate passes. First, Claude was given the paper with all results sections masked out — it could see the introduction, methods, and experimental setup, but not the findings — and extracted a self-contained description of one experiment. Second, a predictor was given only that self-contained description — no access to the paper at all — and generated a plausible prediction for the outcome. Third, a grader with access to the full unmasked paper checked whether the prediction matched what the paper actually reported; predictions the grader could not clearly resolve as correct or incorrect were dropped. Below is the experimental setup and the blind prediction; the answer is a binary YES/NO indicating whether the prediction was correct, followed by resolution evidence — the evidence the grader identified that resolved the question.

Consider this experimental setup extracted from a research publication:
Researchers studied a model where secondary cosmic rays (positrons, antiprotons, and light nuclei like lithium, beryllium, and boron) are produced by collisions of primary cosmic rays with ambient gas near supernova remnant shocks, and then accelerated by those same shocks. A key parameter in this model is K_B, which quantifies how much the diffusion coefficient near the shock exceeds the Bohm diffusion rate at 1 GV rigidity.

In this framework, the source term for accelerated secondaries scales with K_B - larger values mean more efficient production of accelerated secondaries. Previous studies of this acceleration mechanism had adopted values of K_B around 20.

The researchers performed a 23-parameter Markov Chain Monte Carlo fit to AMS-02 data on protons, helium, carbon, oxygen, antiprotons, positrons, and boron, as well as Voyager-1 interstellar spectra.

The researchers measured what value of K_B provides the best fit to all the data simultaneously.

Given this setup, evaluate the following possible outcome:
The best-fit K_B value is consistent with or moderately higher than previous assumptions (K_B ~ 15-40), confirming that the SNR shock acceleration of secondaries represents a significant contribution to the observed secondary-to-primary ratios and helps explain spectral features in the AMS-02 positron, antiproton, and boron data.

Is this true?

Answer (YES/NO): NO